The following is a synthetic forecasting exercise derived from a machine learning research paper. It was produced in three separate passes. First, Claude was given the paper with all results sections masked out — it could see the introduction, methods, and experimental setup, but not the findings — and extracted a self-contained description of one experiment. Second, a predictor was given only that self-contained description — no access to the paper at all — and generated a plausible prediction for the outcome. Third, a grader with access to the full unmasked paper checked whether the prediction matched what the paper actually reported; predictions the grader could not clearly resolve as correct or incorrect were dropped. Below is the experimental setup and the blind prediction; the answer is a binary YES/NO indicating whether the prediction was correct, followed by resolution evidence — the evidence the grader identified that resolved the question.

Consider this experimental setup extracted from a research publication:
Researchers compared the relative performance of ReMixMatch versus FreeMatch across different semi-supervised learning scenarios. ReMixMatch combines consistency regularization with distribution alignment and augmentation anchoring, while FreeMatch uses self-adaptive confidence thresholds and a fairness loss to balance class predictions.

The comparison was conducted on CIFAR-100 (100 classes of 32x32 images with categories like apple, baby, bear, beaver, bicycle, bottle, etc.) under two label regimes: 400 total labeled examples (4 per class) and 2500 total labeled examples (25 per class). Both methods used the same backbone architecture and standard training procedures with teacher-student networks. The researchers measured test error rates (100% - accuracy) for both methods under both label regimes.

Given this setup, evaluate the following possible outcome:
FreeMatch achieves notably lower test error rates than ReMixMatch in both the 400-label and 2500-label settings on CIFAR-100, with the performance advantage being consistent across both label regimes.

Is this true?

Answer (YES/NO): NO